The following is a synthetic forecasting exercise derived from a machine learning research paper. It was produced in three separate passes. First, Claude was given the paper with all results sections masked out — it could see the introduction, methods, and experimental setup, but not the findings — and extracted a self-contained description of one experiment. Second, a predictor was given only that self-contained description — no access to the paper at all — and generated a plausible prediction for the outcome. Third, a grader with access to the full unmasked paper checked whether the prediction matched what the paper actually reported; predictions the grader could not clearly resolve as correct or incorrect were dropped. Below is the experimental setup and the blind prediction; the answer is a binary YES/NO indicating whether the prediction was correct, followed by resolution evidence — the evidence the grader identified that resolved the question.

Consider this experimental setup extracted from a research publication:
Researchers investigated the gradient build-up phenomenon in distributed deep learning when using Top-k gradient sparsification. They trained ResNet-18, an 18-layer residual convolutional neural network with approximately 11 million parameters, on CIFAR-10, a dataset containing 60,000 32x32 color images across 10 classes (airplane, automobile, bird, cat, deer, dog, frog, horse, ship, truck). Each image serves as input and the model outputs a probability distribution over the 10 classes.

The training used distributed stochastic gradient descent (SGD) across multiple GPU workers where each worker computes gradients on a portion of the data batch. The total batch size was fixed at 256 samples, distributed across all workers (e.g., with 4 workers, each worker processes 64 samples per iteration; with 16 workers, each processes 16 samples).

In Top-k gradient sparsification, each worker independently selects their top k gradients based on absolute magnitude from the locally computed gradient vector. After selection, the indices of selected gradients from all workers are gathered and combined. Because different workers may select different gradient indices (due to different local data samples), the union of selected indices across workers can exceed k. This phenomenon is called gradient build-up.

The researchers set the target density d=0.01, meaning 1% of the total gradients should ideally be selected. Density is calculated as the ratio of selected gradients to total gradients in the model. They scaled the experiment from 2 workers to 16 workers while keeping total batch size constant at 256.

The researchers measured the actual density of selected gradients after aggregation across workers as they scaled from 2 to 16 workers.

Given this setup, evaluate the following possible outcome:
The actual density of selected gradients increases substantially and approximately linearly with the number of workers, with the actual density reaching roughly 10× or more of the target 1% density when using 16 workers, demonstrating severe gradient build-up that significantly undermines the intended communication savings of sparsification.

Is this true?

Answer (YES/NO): YES